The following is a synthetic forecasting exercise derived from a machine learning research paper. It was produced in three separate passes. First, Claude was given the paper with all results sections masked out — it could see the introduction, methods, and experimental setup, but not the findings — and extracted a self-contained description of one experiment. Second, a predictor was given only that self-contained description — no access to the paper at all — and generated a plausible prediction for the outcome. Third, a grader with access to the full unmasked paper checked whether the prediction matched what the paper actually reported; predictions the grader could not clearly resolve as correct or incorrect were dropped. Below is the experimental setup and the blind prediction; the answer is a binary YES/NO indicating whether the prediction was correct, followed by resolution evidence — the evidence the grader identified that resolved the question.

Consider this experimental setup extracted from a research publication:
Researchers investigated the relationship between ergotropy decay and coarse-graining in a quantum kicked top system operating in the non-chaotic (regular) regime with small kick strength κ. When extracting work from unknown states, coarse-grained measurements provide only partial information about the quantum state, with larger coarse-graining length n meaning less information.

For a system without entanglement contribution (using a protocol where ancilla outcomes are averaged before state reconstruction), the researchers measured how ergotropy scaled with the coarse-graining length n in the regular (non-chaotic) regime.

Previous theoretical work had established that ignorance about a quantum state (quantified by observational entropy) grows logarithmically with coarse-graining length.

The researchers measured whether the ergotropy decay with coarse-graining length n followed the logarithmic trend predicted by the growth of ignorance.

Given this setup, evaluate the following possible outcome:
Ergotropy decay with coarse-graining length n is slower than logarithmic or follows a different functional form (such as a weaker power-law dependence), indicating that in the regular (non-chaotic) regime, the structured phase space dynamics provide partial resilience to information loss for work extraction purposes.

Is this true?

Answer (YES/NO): NO